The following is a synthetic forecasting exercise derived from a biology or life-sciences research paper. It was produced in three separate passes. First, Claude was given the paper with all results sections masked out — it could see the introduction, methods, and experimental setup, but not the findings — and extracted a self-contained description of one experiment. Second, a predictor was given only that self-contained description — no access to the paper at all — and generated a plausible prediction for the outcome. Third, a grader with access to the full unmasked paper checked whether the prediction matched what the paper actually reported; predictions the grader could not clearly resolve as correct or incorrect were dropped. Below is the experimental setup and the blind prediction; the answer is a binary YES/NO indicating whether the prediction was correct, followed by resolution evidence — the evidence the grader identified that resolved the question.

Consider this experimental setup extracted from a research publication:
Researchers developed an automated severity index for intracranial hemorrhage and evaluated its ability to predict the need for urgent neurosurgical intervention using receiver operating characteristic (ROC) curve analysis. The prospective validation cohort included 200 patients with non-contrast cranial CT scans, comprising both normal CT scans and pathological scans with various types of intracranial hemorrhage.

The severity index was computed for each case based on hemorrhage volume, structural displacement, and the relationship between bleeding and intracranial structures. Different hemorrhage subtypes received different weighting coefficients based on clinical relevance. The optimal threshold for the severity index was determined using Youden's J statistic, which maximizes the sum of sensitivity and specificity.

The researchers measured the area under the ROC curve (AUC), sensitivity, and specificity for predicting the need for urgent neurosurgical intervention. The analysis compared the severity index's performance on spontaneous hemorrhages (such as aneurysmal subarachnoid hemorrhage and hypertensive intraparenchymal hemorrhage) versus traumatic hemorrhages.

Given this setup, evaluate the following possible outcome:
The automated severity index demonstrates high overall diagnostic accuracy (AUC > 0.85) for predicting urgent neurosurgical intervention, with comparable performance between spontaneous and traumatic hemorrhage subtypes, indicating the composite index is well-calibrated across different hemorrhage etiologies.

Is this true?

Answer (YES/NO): NO